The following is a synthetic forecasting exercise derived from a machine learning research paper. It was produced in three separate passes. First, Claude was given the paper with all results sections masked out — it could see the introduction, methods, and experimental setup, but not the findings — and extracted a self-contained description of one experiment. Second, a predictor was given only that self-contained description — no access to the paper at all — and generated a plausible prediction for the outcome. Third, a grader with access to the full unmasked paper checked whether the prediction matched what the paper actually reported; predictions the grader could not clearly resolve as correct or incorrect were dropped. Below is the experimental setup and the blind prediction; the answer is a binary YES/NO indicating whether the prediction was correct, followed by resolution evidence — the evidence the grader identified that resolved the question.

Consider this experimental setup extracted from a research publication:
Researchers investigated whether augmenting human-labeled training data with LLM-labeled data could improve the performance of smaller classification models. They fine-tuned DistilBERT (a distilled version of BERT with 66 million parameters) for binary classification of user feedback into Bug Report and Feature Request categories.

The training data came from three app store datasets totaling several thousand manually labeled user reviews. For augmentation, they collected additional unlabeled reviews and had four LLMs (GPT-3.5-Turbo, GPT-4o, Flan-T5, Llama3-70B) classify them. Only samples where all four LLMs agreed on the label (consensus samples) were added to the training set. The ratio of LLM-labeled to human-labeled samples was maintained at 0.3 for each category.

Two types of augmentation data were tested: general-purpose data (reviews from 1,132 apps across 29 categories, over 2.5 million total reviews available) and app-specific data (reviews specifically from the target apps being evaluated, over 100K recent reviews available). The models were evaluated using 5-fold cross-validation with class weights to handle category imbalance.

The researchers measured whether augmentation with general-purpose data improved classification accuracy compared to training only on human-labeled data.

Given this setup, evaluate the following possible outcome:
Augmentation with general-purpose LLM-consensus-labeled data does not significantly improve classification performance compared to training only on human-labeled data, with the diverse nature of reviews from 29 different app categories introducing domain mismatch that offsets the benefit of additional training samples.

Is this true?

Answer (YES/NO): NO